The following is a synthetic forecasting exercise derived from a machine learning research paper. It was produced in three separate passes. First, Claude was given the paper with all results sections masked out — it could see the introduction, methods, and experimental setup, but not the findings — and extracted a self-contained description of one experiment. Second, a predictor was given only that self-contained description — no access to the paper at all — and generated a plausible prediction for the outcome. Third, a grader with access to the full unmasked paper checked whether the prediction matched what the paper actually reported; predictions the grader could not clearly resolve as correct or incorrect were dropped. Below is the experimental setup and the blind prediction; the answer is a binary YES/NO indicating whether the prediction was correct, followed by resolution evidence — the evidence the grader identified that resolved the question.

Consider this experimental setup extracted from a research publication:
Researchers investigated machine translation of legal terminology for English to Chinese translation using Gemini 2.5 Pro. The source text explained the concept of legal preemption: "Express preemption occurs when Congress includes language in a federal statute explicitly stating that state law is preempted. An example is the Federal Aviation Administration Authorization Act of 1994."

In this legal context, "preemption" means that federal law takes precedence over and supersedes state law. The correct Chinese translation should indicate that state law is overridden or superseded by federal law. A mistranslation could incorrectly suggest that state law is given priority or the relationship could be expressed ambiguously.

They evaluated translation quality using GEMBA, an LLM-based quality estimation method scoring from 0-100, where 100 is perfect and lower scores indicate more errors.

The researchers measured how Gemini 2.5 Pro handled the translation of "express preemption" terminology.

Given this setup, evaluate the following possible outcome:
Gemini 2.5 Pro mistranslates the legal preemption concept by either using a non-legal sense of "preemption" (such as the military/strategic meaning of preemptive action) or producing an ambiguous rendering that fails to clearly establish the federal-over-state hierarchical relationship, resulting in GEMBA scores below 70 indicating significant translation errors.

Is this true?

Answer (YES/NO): YES